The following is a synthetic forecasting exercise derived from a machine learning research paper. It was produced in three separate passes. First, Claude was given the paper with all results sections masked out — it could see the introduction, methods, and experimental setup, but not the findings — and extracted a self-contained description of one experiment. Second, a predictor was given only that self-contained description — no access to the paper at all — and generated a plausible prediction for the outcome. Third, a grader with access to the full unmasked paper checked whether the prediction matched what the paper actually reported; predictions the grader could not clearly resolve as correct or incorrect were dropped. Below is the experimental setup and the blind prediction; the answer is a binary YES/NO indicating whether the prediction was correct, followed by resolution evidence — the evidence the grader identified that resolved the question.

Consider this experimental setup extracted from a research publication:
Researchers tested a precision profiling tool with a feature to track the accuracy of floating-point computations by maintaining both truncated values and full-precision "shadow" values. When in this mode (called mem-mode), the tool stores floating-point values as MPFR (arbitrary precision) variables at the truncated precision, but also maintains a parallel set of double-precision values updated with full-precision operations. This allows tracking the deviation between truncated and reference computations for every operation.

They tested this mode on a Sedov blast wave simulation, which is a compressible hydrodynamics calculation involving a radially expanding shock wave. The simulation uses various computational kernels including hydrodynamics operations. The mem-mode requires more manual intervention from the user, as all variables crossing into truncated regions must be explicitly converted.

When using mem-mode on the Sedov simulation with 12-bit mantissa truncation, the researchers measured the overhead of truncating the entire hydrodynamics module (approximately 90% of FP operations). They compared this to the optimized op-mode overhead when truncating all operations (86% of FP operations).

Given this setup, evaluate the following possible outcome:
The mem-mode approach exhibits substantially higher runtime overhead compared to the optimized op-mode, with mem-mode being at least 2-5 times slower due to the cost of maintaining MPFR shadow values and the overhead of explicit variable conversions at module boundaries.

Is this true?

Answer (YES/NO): YES